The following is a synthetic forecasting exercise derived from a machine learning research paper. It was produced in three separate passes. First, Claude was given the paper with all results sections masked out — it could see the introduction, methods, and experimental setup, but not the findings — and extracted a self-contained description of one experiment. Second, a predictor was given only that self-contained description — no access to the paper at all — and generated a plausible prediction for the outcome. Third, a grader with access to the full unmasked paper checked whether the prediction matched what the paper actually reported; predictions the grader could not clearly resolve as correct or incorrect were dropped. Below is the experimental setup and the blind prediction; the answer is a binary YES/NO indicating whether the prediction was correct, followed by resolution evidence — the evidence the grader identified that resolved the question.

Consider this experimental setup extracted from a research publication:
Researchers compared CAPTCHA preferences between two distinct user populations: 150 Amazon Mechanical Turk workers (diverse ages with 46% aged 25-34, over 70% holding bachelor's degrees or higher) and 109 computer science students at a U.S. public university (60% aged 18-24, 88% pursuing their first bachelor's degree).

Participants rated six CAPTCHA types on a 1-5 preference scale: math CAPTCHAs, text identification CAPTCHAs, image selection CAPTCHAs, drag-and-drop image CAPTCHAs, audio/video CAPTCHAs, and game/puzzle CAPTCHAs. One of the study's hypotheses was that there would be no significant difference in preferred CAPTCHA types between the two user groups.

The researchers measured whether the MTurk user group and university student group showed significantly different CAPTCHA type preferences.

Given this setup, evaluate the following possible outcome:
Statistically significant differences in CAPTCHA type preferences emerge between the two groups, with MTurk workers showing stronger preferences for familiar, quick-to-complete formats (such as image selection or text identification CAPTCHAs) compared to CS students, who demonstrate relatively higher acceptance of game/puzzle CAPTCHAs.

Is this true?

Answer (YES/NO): NO